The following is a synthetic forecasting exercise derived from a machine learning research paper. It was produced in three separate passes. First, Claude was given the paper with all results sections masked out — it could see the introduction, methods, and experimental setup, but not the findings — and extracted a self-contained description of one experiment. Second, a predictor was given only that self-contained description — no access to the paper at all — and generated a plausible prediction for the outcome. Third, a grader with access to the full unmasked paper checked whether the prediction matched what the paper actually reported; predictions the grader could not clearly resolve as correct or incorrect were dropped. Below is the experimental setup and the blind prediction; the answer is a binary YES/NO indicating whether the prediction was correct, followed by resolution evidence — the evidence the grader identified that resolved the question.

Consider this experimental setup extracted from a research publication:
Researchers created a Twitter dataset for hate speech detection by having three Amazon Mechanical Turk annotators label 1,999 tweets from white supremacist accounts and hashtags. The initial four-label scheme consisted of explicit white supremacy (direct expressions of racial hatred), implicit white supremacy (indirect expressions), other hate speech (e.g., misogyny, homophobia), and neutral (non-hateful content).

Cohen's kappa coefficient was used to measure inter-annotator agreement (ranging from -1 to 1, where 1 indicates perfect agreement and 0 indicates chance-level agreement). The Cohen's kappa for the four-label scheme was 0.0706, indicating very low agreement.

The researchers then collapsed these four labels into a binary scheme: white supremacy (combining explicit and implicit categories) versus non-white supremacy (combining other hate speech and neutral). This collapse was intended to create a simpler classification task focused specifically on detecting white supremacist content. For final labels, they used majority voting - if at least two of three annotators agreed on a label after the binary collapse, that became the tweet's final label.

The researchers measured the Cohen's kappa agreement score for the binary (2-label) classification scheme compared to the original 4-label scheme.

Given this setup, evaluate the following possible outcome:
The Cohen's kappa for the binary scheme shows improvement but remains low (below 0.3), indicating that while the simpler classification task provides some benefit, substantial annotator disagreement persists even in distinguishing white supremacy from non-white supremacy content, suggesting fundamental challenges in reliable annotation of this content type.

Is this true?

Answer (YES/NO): YES